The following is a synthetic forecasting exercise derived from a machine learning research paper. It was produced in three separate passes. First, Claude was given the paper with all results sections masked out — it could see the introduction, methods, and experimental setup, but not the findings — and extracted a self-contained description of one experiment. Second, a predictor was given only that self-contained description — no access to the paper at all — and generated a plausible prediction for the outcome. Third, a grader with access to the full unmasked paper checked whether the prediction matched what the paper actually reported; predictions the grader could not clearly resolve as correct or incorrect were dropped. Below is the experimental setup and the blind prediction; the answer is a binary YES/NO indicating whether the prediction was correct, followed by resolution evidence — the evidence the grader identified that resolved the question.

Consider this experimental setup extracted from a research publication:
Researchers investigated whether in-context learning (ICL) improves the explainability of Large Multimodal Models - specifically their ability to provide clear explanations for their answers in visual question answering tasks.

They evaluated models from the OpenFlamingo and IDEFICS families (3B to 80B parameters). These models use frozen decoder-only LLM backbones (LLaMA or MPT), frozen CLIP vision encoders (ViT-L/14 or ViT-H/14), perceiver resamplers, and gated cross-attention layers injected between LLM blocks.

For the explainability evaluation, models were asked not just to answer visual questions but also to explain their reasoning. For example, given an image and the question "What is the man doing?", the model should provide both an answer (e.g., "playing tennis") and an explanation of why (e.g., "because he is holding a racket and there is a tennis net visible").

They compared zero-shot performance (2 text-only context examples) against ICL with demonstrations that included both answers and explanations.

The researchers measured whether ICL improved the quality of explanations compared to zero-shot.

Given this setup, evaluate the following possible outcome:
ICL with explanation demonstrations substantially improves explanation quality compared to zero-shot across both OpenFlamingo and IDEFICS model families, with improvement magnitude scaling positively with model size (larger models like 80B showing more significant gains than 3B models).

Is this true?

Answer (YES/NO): NO